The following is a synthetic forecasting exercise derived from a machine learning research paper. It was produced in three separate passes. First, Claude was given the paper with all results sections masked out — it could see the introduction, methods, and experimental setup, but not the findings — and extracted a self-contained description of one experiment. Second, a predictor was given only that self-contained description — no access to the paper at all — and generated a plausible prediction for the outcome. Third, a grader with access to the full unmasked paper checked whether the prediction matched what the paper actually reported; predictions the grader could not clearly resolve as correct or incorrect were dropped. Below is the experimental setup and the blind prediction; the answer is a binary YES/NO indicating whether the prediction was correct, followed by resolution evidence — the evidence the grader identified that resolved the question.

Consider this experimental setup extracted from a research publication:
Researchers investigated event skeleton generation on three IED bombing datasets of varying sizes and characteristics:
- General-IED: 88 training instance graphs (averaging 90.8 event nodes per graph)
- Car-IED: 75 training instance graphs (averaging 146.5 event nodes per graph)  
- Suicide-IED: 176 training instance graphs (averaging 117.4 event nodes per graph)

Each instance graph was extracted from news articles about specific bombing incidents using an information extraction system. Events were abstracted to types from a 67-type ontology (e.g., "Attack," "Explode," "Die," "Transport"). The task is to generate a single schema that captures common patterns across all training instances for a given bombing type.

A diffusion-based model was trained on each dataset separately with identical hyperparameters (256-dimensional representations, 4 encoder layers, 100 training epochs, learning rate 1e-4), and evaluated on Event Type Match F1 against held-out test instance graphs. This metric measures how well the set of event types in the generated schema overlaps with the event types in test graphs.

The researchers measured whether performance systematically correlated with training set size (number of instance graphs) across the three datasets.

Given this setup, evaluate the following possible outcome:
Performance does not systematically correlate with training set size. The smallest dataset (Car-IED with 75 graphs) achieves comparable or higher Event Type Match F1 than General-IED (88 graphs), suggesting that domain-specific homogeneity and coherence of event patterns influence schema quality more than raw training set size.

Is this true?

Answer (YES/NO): YES